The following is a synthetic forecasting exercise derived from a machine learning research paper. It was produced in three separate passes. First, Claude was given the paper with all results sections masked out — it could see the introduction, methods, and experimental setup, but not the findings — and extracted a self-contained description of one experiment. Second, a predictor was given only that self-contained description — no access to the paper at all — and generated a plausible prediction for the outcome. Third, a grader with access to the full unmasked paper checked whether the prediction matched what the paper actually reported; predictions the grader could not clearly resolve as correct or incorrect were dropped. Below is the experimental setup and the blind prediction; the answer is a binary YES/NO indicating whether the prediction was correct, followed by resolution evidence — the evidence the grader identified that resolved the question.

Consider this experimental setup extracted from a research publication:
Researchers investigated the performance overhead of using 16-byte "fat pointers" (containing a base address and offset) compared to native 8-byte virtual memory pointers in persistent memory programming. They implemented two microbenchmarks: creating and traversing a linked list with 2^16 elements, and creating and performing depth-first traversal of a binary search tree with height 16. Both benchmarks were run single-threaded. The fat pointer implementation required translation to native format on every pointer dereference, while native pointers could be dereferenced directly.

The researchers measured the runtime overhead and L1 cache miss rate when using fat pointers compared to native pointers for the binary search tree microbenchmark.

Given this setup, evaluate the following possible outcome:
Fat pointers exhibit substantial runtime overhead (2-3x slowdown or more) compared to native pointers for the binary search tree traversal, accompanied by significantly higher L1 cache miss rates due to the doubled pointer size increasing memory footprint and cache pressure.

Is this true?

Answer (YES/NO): NO